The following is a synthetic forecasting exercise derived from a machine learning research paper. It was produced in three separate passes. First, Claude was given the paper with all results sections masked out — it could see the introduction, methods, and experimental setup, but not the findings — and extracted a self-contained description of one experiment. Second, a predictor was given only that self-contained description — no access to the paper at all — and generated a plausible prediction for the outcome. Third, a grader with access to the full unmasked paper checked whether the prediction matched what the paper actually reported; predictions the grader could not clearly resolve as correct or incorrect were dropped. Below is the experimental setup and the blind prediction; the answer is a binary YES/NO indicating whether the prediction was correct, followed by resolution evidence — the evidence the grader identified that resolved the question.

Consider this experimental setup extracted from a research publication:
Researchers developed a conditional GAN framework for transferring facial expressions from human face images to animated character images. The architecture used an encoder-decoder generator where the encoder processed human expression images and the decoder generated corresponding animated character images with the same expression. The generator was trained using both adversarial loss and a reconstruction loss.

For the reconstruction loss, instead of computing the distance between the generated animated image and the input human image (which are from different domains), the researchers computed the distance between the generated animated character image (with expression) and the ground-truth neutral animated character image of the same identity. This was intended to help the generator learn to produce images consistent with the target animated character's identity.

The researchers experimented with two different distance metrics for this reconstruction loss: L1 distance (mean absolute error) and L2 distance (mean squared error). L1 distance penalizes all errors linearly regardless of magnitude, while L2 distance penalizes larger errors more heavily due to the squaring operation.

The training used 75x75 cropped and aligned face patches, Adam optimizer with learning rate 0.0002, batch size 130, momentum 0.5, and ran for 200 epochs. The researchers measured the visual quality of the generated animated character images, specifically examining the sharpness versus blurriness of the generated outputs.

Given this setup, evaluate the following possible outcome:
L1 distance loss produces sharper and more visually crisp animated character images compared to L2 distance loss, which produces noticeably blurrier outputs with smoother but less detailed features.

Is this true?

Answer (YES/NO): YES